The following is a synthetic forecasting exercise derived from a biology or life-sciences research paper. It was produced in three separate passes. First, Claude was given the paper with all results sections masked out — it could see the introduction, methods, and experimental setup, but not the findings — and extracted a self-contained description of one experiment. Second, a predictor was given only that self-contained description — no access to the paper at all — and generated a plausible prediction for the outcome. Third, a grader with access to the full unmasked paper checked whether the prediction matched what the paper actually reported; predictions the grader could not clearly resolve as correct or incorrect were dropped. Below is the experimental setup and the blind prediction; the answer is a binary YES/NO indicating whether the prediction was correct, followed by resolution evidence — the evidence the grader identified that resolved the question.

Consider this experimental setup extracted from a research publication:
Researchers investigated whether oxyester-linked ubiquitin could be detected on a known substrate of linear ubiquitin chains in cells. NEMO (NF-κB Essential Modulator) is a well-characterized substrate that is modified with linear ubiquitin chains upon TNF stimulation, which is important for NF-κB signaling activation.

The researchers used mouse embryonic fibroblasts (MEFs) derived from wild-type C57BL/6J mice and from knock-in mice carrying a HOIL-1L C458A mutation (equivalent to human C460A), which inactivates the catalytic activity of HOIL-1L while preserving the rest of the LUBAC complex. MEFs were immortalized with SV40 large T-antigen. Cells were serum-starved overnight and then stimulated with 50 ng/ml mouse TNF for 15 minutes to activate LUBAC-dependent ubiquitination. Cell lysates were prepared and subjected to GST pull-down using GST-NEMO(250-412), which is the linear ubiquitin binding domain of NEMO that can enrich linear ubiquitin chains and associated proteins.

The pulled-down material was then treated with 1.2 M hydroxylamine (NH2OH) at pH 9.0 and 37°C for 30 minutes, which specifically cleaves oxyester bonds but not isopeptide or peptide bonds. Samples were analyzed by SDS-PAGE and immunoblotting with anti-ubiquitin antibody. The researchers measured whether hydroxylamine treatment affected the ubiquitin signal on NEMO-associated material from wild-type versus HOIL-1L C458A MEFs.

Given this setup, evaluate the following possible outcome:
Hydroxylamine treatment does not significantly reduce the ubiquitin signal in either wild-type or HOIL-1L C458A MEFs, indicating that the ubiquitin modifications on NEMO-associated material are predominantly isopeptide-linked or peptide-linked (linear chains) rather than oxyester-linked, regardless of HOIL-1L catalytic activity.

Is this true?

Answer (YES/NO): NO